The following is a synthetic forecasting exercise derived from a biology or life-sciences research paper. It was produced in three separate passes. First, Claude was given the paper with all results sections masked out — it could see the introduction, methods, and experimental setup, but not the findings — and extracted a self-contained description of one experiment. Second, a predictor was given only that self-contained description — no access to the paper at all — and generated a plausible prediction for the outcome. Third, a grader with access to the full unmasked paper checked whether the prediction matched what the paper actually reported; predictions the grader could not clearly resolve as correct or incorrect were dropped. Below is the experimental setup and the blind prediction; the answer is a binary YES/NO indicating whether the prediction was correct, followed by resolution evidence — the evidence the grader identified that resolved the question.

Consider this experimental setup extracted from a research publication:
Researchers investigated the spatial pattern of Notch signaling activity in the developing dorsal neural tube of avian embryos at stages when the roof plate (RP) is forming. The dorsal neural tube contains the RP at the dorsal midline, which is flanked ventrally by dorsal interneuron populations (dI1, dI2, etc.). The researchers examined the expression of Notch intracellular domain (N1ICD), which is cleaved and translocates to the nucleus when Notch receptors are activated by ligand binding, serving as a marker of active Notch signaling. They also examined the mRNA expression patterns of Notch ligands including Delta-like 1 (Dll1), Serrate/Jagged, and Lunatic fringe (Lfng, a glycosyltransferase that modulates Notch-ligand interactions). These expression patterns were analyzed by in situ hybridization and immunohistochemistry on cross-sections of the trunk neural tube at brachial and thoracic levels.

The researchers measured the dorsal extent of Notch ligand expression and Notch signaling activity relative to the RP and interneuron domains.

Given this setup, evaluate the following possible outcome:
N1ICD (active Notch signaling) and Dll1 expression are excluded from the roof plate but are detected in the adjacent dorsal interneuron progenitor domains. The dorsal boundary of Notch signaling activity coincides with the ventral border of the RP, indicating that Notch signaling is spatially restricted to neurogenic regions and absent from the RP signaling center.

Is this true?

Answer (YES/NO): YES